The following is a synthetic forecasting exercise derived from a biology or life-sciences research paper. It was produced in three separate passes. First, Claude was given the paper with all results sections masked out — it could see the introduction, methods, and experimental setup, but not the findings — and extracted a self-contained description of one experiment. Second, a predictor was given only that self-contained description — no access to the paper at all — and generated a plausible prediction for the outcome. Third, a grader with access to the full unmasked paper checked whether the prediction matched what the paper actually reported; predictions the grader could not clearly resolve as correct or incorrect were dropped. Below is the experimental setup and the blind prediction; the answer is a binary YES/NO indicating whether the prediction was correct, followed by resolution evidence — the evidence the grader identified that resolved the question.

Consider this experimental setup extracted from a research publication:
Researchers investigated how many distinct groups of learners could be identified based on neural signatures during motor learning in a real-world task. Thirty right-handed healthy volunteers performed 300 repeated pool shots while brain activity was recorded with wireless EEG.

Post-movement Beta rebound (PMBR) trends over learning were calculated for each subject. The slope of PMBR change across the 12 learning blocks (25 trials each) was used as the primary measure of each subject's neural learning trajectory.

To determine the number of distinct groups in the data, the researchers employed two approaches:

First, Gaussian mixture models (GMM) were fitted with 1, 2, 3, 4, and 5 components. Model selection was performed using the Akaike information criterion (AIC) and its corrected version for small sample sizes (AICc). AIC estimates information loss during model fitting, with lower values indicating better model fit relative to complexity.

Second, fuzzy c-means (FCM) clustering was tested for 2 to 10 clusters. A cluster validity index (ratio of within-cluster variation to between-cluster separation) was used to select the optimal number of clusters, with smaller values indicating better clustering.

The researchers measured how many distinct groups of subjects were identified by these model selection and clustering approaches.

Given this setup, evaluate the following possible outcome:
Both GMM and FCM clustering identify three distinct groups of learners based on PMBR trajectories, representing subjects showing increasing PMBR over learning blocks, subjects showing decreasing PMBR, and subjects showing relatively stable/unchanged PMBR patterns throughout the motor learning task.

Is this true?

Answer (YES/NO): NO